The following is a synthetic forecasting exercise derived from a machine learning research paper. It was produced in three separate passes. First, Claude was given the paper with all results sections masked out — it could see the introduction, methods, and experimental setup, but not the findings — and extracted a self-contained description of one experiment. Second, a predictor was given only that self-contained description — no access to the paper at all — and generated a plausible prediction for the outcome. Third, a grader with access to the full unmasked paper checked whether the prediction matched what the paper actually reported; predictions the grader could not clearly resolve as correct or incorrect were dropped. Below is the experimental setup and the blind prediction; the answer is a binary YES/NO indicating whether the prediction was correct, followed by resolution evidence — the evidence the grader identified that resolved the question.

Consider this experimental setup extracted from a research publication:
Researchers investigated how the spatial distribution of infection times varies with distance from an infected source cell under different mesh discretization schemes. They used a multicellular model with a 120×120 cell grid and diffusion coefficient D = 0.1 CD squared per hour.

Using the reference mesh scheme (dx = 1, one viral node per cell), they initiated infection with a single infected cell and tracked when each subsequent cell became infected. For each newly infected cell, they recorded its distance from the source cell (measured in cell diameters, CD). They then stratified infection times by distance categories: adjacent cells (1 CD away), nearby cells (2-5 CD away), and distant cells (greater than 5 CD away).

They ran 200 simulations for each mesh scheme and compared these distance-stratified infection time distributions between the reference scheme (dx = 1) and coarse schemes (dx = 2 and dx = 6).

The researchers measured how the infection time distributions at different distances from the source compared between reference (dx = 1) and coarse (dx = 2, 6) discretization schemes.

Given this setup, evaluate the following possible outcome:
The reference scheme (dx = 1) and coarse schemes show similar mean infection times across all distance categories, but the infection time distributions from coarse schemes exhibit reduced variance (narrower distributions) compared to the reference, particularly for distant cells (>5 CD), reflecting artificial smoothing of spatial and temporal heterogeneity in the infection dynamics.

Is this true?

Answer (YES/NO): NO